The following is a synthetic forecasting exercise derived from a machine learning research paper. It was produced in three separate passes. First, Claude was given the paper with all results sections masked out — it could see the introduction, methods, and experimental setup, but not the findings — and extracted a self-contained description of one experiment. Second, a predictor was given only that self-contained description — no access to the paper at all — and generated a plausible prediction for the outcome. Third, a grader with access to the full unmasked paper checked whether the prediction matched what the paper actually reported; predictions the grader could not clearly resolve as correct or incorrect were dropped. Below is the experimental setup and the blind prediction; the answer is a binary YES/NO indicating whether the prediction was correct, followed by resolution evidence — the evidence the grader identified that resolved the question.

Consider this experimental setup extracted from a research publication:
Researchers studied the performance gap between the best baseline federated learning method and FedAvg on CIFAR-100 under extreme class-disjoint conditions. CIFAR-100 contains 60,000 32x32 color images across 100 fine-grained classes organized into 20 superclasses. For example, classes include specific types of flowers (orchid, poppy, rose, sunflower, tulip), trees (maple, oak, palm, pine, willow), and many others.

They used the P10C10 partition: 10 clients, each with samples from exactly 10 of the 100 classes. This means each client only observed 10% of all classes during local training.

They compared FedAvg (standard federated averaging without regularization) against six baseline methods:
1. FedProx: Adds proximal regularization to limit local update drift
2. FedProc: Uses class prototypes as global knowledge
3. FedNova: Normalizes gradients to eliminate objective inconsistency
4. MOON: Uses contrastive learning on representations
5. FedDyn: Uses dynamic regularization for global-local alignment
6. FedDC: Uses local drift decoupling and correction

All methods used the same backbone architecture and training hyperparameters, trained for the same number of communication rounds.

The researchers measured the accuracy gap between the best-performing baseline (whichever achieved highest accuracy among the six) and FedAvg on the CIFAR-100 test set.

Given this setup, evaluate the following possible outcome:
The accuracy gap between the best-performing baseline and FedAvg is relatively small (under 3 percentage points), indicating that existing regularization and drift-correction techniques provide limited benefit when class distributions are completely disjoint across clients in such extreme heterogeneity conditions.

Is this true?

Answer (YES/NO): YES